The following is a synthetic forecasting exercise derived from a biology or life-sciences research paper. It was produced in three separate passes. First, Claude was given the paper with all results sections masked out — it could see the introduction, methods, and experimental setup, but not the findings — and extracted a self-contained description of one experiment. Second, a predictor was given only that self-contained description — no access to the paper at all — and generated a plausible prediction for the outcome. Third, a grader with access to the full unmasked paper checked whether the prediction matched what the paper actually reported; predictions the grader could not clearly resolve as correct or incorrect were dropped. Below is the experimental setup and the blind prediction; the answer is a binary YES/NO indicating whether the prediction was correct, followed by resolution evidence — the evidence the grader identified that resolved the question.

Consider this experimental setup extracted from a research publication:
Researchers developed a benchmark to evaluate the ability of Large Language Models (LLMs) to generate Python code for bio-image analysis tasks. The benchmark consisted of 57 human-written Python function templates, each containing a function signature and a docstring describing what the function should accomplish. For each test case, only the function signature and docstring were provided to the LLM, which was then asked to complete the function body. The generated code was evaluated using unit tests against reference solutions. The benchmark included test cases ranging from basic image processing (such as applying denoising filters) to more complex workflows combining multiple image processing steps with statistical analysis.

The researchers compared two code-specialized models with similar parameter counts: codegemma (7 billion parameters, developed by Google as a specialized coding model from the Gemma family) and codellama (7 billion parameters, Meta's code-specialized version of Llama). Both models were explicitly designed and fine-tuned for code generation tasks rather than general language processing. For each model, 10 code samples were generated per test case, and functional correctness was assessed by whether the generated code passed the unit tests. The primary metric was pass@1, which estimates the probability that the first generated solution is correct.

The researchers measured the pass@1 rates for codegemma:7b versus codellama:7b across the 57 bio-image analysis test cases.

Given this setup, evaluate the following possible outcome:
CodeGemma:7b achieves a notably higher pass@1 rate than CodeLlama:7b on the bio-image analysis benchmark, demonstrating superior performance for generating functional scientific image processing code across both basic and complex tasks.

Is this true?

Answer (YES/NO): YES